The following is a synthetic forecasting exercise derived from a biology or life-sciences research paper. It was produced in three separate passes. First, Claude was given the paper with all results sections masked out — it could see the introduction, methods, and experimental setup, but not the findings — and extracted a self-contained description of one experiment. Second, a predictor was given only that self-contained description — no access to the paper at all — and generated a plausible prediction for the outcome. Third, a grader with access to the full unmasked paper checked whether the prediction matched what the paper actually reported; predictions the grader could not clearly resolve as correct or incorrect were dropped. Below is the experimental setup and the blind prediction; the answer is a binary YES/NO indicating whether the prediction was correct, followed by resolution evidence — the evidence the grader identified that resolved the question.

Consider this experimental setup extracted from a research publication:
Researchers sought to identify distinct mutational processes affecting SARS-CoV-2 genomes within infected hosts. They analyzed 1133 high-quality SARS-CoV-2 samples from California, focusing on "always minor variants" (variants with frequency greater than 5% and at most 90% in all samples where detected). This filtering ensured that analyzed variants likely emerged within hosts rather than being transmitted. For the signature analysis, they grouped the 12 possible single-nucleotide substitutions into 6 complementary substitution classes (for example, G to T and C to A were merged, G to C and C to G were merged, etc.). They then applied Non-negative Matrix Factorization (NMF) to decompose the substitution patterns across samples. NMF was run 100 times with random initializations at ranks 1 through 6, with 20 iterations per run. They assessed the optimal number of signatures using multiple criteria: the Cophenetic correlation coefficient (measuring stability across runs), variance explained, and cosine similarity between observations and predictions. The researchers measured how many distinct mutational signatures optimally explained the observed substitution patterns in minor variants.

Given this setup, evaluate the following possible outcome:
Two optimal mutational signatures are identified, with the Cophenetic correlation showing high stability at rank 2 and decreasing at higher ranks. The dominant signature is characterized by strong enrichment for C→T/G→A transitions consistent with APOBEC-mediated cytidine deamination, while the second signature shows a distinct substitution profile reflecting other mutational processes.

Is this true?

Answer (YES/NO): NO